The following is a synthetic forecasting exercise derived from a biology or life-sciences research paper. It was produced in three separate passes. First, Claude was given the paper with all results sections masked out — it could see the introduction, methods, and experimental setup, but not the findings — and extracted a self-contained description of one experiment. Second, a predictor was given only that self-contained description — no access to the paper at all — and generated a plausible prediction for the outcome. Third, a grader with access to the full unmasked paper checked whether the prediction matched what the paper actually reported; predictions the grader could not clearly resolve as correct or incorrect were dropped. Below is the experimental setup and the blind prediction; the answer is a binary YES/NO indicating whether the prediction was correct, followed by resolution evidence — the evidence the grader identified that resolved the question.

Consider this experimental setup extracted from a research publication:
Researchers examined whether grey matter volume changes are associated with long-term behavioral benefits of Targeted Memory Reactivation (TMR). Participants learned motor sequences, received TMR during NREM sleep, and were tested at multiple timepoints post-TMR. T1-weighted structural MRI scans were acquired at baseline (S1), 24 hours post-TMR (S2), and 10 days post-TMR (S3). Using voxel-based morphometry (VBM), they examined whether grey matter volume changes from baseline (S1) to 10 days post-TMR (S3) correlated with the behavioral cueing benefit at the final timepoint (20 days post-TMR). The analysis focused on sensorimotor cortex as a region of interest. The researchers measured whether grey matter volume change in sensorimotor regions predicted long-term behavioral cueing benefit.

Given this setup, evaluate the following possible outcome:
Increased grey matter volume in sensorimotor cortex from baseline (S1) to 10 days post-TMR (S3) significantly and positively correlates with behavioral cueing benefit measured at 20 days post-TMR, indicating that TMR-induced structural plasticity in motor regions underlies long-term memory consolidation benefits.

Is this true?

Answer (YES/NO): YES